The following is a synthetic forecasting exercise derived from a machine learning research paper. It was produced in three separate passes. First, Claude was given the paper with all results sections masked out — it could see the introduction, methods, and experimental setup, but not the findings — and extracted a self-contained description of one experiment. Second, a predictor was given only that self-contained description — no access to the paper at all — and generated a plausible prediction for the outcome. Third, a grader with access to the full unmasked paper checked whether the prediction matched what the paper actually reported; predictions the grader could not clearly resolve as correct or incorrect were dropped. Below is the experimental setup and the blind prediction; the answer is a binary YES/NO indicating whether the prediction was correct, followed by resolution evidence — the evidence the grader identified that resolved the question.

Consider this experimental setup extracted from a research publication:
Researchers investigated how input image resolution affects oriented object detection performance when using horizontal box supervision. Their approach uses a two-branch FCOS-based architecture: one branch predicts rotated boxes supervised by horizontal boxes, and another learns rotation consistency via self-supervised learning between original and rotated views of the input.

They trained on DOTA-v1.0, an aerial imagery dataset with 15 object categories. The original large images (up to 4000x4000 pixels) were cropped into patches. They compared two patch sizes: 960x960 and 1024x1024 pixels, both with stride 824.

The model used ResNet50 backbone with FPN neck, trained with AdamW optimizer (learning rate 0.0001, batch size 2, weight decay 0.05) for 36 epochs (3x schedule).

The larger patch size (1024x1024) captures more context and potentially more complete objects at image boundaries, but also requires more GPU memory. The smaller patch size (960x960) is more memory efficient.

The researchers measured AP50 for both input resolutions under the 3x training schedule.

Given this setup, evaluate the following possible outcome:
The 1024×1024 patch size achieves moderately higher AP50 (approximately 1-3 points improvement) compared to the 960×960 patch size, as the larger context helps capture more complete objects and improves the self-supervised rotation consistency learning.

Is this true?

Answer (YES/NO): NO